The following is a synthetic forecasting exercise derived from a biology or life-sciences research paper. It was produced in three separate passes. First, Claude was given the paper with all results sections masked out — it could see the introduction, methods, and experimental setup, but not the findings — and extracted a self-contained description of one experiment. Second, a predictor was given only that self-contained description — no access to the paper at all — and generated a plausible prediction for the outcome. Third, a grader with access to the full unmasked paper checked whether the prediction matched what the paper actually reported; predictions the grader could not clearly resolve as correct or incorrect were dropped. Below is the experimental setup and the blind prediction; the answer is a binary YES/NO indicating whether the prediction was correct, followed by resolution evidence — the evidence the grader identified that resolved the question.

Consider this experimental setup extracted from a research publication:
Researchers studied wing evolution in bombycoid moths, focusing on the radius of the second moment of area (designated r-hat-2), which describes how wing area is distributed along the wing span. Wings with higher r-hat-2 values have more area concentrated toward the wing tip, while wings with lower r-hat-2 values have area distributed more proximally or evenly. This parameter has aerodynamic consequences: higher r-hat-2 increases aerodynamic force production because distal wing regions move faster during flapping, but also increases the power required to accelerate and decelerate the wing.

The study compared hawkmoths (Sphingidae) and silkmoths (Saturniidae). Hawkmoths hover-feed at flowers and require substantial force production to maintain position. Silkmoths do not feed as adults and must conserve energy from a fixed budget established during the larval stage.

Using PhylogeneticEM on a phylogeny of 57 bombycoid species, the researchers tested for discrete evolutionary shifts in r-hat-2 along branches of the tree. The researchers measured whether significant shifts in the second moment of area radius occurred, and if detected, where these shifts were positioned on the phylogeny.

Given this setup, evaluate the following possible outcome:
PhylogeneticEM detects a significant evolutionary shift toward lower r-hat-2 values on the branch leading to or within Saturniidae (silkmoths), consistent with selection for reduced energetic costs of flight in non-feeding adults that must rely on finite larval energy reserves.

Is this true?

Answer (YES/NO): NO